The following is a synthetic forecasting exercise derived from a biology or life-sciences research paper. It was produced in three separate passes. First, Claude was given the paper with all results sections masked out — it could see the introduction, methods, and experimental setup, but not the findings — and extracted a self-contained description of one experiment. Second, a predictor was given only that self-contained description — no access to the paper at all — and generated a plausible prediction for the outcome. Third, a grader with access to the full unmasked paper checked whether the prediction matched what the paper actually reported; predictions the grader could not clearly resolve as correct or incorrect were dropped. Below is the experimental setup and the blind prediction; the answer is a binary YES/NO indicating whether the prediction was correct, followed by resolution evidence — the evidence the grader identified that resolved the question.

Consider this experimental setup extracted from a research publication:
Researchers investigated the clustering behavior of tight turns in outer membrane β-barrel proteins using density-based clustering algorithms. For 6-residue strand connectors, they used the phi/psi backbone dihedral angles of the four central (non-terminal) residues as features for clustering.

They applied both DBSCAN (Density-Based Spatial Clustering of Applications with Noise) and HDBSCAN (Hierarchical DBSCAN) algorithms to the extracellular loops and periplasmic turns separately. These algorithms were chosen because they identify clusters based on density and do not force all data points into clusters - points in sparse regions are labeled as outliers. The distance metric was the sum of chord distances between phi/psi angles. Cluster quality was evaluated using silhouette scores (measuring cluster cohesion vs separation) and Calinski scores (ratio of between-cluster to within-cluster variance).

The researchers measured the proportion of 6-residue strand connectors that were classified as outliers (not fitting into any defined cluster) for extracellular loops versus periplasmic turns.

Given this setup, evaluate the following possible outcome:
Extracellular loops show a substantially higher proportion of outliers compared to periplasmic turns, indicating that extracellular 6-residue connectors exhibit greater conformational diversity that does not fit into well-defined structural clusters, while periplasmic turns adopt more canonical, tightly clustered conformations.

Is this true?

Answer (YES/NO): YES